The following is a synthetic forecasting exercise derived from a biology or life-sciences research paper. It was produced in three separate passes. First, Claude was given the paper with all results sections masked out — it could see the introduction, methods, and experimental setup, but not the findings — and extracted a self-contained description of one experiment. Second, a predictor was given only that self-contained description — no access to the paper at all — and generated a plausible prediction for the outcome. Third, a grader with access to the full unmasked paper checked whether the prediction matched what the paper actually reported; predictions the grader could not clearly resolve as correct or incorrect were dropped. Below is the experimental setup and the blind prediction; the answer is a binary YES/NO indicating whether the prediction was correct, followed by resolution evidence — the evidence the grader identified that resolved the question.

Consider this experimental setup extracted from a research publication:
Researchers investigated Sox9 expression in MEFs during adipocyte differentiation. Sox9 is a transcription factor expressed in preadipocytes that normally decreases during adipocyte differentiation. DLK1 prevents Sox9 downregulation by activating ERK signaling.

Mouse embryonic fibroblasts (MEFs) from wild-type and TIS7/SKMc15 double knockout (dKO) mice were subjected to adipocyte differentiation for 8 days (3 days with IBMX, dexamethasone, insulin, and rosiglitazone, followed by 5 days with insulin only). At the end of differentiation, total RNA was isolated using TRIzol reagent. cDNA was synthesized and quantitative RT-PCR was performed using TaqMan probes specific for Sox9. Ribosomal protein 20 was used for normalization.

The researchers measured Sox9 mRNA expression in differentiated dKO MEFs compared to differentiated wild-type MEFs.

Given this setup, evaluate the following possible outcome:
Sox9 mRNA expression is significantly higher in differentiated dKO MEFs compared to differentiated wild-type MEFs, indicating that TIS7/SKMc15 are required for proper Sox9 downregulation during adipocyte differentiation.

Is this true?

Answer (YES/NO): YES